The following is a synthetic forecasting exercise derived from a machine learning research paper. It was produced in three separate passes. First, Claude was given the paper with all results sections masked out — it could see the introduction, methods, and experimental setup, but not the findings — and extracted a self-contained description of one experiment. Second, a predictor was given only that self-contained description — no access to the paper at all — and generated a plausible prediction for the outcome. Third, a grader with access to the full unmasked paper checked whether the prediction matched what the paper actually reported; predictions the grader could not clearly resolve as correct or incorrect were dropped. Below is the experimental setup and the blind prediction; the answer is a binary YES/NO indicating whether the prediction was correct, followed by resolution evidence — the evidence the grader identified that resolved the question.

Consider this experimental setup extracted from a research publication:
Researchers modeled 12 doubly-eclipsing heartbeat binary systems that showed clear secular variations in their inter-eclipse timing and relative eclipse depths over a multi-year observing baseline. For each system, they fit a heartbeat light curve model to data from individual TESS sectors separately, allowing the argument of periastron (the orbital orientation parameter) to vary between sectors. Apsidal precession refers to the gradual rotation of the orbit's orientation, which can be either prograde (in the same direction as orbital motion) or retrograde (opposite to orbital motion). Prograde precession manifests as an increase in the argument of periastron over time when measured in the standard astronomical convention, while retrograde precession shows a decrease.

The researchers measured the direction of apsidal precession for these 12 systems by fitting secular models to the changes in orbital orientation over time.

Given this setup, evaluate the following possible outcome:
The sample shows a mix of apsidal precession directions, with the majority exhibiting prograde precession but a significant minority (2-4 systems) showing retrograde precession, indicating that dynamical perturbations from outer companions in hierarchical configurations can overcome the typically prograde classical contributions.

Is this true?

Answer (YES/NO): NO